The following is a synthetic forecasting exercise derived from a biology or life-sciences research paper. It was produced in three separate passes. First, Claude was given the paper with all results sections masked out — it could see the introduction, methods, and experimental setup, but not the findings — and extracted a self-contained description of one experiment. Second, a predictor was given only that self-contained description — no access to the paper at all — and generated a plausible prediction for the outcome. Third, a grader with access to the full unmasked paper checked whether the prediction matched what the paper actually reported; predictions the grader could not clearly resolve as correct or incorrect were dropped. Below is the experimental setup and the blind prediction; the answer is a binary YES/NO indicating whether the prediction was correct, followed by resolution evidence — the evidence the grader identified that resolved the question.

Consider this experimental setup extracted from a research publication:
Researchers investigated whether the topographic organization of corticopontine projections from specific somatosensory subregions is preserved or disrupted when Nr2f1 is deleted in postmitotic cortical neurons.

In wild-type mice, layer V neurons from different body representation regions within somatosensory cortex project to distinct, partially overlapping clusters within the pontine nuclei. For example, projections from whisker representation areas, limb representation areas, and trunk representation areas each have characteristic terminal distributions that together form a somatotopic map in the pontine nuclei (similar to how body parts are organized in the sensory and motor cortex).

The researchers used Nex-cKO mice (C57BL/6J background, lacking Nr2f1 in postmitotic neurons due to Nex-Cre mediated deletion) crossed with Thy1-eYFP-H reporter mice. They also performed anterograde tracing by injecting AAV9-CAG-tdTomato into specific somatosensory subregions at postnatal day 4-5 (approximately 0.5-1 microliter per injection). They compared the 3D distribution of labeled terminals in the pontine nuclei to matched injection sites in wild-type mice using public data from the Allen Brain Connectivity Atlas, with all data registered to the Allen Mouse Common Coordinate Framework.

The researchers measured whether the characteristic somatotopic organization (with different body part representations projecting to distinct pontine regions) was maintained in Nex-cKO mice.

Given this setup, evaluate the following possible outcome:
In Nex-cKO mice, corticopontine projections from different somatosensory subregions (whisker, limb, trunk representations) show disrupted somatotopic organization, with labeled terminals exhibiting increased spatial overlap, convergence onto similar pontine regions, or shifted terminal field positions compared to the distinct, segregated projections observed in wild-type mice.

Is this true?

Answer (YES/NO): YES